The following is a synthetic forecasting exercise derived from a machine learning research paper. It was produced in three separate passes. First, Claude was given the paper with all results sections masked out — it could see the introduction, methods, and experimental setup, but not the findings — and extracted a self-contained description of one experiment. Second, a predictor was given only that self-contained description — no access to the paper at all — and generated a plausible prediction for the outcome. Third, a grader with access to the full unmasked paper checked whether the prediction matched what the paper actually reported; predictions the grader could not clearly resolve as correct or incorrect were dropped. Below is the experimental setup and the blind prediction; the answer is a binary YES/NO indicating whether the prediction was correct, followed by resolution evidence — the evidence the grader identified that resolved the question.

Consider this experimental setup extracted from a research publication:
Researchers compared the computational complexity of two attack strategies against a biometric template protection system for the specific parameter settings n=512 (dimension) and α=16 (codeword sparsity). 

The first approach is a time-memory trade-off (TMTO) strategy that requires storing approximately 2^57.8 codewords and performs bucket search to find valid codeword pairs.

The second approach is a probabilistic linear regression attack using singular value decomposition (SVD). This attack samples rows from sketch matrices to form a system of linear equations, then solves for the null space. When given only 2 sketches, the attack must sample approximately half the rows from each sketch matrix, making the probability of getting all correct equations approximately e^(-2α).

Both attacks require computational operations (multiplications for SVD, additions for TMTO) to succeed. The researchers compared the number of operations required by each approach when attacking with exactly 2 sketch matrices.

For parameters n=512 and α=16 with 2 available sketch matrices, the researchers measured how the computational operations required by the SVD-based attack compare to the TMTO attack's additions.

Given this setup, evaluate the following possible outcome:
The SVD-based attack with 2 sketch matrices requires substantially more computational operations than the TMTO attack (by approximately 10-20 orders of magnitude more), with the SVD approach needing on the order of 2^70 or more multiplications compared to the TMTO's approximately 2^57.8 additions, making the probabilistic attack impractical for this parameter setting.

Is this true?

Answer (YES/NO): NO